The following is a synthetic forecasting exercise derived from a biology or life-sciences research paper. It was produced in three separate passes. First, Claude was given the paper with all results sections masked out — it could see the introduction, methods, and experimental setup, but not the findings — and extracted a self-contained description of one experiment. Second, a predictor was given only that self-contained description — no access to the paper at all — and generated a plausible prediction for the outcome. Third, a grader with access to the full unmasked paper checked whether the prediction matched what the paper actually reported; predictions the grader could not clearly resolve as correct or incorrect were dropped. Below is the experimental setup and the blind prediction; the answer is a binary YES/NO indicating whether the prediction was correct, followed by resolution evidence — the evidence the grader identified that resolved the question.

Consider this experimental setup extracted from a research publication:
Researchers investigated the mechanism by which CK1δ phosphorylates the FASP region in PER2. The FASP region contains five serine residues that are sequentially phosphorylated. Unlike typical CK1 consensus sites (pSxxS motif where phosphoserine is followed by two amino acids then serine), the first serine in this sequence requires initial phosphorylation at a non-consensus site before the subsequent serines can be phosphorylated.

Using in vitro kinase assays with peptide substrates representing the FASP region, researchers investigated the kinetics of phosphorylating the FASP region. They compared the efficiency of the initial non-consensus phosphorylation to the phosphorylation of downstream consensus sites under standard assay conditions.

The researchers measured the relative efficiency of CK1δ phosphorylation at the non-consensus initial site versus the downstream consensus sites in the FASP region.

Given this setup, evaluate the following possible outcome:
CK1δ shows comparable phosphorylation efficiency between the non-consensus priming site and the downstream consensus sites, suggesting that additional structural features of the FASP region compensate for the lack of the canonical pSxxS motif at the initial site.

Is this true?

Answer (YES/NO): NO